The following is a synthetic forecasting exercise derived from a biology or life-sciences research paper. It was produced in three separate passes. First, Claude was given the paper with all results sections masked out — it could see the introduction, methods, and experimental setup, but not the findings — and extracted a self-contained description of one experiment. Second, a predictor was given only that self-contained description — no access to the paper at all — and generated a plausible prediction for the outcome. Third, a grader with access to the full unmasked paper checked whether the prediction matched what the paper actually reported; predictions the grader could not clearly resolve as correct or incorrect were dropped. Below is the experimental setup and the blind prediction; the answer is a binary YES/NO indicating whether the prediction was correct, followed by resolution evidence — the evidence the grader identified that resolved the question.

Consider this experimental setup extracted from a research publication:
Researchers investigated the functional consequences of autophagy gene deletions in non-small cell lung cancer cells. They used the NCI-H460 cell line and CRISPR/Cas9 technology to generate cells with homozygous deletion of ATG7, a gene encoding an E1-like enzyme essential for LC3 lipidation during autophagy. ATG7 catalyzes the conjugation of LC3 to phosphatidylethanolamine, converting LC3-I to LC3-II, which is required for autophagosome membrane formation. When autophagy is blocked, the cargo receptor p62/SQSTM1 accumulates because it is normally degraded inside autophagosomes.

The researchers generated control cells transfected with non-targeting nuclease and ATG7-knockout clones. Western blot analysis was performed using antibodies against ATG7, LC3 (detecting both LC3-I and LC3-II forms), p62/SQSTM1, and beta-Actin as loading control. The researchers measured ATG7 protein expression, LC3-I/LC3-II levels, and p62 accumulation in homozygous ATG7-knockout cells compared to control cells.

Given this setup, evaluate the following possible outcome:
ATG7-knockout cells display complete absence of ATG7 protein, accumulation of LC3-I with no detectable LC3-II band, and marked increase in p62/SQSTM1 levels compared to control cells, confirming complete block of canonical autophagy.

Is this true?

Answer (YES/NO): YES